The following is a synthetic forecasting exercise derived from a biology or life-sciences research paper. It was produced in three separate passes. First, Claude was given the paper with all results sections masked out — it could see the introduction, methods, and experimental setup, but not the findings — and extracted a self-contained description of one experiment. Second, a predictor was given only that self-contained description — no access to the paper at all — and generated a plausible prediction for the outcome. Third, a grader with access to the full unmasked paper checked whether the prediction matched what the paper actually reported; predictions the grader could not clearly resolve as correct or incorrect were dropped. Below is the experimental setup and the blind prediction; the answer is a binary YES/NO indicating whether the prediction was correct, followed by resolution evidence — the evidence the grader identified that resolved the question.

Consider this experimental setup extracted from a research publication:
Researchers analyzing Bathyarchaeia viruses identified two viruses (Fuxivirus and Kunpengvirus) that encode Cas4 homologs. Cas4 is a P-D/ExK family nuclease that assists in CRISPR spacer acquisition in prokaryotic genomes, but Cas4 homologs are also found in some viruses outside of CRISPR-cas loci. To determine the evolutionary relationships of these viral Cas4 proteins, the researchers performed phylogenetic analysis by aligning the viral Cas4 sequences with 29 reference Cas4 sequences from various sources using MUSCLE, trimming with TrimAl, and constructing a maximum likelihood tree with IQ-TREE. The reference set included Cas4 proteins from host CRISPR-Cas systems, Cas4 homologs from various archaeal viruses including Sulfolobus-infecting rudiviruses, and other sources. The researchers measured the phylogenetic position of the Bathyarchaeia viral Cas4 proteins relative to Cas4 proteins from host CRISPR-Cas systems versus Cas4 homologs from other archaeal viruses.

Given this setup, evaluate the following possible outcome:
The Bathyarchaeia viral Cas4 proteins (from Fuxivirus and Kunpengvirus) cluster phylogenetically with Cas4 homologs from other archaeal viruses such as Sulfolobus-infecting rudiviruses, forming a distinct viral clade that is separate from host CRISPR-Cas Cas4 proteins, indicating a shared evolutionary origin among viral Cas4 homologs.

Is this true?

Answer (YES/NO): YES